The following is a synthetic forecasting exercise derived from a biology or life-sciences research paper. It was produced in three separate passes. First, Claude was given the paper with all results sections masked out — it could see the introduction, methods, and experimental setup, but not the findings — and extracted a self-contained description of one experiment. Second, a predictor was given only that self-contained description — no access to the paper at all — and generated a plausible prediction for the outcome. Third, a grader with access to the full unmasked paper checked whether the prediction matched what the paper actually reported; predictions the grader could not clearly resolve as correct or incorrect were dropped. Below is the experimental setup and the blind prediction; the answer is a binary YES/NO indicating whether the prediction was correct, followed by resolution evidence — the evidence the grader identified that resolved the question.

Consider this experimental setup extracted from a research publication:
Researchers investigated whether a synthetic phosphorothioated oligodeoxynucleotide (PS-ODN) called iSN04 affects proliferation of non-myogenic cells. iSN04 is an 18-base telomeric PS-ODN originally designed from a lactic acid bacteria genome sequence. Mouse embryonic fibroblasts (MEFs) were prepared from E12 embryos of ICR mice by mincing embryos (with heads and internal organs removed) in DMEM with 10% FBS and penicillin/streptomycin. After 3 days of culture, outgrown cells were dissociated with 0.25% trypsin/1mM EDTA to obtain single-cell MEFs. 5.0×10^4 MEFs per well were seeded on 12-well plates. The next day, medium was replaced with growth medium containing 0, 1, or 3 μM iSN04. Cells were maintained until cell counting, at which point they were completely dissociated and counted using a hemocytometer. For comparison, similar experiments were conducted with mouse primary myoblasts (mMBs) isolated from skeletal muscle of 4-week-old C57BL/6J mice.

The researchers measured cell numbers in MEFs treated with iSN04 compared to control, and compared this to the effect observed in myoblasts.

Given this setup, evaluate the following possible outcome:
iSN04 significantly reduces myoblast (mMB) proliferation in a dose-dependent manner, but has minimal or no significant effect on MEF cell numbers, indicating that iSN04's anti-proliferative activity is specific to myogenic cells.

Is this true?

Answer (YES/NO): YES